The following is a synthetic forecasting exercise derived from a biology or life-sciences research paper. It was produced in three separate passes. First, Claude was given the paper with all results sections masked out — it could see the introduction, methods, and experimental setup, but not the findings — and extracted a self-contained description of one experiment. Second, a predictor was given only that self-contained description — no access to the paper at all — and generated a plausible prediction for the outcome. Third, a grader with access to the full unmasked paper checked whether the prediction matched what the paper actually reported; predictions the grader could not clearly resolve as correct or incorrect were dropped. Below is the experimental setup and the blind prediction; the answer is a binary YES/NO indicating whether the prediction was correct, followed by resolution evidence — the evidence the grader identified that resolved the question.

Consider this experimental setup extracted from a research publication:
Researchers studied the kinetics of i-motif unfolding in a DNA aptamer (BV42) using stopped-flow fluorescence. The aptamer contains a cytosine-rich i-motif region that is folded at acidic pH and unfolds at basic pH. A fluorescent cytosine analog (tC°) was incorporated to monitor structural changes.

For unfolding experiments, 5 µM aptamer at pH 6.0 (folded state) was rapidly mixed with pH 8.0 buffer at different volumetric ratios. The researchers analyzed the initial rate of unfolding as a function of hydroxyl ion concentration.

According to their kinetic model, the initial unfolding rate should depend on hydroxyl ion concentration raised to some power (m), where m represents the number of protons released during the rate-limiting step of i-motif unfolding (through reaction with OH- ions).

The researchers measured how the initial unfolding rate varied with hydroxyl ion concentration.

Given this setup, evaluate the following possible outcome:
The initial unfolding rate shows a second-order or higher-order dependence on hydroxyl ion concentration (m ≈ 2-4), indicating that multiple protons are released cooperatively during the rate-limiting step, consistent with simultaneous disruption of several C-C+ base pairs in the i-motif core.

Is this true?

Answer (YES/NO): NO